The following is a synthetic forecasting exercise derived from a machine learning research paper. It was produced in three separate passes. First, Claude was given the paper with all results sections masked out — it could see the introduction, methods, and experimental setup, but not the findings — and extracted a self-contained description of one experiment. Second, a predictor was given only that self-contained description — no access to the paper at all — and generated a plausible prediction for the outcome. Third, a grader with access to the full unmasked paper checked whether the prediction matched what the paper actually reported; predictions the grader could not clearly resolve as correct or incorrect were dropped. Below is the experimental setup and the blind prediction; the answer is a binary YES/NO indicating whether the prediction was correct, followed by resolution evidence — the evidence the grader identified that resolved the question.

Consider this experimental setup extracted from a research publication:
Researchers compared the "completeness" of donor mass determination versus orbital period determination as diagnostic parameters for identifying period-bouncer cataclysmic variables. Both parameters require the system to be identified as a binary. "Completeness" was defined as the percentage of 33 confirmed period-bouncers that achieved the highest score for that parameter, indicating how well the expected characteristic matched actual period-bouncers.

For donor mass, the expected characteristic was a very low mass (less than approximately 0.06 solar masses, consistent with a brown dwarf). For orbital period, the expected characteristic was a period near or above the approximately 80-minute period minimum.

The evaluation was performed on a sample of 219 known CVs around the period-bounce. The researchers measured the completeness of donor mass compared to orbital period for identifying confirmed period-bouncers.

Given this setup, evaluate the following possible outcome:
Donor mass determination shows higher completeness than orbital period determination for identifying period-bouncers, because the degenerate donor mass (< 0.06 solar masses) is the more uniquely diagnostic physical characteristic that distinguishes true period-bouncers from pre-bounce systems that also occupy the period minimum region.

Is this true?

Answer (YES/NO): NO